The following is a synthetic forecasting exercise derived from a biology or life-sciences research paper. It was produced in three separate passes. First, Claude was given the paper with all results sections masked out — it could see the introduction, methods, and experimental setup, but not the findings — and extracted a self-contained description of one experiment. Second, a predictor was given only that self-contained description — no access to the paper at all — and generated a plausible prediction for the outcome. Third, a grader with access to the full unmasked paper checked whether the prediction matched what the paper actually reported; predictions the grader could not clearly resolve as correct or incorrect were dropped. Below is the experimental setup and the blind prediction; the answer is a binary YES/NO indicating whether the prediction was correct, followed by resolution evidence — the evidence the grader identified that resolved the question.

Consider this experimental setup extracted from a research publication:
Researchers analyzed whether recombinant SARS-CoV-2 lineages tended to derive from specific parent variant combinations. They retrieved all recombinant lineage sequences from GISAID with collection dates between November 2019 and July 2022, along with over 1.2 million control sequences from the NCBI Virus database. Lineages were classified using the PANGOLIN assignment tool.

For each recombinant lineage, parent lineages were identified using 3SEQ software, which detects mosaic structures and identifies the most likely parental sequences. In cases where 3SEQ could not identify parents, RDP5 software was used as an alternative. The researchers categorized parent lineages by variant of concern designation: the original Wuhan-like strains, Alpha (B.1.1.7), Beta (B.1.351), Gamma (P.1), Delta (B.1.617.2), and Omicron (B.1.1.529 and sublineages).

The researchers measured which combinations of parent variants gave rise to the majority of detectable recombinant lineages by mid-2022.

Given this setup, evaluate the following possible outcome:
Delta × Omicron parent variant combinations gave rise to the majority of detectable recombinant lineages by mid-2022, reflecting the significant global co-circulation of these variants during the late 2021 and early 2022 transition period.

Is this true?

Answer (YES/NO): NO